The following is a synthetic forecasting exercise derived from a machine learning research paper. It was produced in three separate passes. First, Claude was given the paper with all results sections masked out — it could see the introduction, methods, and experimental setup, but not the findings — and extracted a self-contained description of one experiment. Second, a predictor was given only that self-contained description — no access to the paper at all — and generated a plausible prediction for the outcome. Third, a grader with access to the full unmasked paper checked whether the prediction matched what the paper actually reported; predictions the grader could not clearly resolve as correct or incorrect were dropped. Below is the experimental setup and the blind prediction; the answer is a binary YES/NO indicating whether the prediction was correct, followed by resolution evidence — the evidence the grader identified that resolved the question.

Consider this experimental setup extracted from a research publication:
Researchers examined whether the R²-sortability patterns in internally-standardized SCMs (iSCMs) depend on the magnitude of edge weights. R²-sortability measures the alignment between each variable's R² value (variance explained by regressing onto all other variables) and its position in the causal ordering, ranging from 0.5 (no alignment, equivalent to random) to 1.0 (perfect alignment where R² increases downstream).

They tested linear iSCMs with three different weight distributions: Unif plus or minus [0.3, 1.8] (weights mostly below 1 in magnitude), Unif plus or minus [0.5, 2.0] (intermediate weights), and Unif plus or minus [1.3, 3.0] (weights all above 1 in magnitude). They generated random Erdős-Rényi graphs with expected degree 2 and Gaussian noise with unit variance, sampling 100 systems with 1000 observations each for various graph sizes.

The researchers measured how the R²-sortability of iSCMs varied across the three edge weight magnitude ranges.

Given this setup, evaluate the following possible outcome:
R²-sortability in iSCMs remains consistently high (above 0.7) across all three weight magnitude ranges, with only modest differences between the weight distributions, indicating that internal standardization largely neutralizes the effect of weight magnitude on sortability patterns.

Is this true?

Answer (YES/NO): NO